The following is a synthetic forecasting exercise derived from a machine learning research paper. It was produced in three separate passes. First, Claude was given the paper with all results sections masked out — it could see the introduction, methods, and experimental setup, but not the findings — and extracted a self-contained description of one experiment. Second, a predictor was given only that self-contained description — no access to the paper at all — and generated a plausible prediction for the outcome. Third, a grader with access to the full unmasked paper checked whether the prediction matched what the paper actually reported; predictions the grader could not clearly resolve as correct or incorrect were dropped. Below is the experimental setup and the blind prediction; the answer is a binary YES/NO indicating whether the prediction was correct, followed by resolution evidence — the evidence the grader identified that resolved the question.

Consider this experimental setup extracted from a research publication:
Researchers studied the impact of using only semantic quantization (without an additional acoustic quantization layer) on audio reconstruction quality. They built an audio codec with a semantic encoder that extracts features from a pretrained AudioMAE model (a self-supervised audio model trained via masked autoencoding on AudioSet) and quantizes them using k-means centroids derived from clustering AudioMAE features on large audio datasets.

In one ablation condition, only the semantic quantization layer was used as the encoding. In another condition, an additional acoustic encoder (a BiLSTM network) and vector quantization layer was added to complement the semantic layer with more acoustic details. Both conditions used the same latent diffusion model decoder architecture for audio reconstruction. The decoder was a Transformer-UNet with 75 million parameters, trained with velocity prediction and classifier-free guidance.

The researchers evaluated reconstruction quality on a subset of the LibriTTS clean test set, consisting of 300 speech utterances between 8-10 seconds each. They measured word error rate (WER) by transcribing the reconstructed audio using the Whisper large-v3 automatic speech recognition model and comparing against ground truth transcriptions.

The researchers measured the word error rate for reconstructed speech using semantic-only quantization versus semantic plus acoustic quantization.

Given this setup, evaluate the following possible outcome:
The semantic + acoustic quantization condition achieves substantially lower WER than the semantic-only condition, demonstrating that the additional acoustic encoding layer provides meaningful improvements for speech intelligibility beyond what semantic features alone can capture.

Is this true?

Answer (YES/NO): YES